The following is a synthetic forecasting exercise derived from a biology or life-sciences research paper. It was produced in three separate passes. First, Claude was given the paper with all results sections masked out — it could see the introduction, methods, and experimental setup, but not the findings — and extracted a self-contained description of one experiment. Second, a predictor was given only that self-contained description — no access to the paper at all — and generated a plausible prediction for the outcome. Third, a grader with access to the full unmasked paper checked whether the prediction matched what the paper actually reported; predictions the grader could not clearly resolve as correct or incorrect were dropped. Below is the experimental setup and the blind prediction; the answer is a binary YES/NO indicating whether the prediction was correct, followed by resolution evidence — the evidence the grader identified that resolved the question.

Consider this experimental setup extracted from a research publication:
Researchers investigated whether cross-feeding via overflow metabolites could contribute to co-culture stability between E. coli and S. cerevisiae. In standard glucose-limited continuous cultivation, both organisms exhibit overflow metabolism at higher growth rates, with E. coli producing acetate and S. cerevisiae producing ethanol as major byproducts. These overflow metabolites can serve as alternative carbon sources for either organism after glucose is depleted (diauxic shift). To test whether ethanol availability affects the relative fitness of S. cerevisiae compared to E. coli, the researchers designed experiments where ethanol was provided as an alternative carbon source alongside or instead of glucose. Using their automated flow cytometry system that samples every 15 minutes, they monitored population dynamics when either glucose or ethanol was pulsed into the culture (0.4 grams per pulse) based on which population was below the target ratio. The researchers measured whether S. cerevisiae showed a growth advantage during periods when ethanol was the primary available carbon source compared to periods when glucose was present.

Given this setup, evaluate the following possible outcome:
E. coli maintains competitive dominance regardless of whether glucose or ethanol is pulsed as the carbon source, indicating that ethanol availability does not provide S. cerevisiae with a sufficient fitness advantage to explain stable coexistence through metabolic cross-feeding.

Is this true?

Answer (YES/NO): NO